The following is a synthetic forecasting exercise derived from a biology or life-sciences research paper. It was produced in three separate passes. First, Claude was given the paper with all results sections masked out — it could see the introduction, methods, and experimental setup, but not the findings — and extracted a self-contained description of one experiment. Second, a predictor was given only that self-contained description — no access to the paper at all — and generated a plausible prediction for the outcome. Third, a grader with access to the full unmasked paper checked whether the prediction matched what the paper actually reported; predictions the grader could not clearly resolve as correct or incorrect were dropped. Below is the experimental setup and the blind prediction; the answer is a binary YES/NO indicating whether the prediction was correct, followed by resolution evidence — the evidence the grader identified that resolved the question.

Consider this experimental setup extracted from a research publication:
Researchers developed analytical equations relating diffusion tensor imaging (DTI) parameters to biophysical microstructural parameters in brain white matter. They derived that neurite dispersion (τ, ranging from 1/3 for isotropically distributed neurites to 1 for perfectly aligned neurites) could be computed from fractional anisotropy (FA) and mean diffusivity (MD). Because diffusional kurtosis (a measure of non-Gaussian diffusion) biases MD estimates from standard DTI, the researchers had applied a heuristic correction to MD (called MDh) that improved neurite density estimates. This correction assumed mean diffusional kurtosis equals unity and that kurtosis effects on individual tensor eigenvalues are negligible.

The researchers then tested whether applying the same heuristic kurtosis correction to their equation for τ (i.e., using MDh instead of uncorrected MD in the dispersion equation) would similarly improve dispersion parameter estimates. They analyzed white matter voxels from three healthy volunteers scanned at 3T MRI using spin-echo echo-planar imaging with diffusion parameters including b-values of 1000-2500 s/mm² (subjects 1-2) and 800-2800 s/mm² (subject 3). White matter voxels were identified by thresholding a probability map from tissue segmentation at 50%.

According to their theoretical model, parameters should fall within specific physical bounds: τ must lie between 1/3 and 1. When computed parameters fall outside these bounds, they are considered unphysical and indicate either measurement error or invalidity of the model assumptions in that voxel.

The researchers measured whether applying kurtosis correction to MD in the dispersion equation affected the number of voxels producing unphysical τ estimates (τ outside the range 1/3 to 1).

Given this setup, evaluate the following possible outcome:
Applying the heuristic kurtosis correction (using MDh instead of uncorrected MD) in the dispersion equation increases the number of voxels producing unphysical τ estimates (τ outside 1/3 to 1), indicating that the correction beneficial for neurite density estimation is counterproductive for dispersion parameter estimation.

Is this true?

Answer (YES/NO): YES